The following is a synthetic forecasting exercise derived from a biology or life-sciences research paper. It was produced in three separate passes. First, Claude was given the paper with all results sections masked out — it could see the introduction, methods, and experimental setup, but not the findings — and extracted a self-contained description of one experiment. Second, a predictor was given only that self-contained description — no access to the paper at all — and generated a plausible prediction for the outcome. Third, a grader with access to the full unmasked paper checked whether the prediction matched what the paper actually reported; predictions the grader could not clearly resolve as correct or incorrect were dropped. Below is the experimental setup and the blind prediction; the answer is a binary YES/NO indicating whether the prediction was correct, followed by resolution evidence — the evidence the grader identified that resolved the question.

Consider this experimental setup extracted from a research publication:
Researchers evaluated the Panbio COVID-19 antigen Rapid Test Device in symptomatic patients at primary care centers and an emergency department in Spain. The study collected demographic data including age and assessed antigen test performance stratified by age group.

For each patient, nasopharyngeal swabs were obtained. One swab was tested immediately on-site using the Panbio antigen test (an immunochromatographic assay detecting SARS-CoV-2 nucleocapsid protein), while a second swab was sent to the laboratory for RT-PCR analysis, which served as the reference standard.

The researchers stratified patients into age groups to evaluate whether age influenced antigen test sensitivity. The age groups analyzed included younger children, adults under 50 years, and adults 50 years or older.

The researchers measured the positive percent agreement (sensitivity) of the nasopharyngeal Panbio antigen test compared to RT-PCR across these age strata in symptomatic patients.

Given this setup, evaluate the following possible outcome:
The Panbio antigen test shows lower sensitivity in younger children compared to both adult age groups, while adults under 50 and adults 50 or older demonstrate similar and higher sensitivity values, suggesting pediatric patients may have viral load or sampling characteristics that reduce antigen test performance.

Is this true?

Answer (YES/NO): NO